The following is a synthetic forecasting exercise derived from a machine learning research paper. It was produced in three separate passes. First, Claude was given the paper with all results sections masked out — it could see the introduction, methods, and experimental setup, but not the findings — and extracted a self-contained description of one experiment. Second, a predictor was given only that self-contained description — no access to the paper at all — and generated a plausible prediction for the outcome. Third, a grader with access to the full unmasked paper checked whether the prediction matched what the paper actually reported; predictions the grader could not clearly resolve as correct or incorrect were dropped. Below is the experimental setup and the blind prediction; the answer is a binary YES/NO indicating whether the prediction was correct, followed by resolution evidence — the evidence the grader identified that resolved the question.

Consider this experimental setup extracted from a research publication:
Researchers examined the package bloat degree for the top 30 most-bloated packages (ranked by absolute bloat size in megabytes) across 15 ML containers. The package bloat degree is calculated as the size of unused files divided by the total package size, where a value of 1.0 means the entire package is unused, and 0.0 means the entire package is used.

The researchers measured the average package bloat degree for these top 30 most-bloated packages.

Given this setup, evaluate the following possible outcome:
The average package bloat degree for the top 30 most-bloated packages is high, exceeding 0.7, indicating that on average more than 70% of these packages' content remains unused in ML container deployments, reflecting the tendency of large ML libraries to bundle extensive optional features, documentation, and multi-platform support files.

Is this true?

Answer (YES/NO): YES